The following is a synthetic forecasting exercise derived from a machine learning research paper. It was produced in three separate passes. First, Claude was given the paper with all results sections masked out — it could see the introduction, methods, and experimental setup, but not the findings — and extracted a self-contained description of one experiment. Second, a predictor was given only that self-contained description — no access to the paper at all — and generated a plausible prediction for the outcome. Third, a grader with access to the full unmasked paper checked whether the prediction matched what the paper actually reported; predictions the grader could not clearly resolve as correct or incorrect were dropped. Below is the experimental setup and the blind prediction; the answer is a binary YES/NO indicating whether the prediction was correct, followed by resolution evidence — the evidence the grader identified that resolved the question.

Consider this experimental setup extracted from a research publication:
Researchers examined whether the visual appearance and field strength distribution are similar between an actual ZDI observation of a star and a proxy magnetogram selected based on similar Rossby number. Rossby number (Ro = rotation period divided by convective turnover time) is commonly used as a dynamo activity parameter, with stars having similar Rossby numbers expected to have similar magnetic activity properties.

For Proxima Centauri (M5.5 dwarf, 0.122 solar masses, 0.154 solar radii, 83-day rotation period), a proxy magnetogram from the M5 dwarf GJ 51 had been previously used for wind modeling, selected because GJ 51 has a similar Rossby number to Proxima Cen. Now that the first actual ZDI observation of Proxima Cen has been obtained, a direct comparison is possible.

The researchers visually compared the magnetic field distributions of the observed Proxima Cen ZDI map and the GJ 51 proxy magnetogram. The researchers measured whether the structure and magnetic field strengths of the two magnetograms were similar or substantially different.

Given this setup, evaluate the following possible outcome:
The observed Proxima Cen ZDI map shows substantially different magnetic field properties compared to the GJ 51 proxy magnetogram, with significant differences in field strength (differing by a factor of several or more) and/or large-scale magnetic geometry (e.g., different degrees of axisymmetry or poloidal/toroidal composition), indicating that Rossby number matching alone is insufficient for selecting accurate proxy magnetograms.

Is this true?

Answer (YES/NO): NO